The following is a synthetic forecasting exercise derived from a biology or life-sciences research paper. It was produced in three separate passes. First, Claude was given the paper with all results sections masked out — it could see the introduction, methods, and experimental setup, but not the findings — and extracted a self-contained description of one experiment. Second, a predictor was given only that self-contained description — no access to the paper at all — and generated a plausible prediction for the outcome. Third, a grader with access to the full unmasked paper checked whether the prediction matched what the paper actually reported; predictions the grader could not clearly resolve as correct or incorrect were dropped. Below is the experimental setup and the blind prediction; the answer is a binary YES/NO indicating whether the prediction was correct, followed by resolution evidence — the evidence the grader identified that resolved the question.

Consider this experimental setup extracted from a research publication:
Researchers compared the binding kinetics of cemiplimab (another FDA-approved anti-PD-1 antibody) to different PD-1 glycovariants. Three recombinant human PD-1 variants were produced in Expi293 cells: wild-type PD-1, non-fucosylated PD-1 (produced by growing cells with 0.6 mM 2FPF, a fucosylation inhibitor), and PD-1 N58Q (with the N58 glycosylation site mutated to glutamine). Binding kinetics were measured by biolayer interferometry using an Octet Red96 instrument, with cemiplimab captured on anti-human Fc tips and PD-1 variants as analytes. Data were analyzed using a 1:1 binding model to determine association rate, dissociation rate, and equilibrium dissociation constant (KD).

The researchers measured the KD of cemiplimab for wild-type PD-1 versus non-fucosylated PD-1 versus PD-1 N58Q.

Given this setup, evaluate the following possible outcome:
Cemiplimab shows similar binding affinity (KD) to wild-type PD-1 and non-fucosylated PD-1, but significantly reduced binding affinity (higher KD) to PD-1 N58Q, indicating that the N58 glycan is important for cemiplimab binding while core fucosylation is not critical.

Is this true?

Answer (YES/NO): NO